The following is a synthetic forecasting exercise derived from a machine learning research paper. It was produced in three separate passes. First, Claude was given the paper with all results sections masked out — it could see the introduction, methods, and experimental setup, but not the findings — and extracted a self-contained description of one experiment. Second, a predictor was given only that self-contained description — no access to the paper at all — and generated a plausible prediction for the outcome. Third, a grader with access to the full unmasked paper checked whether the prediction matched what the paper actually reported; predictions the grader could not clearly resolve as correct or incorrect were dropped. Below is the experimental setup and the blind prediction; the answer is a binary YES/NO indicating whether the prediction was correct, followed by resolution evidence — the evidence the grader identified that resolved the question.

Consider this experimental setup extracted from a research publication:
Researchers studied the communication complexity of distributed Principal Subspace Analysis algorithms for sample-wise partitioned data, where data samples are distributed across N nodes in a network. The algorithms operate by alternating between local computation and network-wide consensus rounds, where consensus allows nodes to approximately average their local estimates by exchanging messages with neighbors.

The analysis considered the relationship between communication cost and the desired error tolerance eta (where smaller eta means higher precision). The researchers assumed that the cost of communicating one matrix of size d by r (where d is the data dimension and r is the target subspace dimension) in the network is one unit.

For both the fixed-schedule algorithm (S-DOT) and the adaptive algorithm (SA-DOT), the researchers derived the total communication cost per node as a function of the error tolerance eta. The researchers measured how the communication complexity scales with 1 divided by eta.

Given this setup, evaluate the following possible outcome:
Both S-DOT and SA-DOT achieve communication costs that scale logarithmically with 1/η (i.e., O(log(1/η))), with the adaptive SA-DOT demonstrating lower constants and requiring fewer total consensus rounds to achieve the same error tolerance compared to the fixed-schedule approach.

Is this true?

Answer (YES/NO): NO